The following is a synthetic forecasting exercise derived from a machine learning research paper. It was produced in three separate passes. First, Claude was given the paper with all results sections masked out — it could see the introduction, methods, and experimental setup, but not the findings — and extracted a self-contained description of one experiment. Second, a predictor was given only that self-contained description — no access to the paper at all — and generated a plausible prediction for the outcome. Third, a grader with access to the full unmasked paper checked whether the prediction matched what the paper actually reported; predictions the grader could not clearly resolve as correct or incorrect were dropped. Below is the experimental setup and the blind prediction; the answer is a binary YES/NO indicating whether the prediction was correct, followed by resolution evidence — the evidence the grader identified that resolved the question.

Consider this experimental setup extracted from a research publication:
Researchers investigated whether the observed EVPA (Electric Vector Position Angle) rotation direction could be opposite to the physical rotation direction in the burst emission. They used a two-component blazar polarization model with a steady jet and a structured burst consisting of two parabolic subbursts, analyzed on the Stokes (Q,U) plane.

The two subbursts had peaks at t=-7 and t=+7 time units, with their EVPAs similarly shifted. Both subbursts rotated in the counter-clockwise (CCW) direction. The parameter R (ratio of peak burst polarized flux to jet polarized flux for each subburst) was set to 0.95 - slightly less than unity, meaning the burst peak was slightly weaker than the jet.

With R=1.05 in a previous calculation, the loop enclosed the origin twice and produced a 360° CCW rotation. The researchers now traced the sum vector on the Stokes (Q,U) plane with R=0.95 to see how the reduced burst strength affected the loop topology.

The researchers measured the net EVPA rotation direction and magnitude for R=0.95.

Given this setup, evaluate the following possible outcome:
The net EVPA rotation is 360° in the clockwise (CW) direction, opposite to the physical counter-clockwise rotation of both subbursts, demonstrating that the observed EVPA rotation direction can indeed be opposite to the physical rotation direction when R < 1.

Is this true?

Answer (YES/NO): NO